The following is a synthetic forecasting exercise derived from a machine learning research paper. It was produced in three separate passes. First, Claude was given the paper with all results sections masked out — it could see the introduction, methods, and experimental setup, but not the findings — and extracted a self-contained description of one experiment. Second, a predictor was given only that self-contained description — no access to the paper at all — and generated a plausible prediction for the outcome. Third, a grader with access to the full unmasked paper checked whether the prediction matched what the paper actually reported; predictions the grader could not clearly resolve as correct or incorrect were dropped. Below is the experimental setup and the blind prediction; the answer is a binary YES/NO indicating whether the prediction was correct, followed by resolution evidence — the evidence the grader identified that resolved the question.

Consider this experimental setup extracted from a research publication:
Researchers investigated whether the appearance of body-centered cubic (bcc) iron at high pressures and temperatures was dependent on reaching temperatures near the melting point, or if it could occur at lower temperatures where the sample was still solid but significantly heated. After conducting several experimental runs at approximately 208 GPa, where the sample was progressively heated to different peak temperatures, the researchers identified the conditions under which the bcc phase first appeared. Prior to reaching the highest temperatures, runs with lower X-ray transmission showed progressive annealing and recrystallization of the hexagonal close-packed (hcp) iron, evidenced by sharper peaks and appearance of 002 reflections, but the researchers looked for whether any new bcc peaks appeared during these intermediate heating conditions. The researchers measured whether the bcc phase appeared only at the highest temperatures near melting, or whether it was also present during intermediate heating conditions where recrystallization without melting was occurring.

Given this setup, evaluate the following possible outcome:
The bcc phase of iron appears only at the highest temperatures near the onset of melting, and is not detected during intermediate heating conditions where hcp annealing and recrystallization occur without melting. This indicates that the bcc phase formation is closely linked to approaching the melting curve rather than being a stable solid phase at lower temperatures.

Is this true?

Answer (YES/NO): YES